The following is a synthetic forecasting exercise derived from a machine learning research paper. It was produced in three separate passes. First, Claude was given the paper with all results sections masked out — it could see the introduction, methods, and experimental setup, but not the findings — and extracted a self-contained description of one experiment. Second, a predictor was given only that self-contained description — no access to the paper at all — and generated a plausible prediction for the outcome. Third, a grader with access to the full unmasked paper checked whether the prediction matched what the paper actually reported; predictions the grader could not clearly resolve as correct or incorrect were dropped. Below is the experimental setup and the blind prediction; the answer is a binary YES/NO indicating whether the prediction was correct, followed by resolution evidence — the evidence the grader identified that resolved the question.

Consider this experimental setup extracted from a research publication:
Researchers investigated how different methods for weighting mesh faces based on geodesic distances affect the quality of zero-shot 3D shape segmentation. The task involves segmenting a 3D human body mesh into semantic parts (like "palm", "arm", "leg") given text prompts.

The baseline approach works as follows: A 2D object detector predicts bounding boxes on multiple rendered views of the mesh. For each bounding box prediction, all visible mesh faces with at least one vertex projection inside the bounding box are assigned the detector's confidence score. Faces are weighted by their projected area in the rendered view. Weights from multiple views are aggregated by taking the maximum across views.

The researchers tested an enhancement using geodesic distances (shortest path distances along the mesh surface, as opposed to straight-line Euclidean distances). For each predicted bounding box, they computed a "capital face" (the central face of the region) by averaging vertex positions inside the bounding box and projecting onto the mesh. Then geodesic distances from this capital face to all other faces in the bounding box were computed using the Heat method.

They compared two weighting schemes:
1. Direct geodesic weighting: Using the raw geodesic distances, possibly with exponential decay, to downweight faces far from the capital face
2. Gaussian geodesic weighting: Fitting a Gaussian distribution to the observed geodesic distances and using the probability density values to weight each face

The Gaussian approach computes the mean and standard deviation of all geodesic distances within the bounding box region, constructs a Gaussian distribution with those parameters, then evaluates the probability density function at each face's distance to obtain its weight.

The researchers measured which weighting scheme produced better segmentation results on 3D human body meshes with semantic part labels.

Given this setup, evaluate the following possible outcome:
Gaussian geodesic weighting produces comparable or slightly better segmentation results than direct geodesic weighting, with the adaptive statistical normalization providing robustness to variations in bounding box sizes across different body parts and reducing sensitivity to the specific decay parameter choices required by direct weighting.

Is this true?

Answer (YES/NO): NO